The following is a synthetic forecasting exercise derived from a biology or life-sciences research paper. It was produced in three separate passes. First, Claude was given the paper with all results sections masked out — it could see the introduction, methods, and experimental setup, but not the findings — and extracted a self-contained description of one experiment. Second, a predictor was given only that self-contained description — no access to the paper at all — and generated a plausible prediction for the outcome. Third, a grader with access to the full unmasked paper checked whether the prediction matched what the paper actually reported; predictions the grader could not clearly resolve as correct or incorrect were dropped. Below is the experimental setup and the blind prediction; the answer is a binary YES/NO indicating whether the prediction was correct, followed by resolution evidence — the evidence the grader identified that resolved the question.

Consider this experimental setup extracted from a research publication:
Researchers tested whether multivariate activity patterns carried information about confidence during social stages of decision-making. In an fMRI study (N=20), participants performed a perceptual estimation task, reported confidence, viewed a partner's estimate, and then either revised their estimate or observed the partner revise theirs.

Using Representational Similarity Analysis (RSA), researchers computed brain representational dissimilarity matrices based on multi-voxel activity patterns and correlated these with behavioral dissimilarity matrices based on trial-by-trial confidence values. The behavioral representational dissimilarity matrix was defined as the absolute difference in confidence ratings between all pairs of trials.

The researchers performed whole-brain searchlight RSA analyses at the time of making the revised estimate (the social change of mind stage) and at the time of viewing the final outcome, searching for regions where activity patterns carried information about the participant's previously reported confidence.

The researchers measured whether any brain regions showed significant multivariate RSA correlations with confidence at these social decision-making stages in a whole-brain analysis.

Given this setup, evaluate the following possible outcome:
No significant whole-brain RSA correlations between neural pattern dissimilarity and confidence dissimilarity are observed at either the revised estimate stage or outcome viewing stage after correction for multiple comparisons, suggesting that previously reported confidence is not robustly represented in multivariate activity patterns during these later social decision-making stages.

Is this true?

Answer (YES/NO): YES